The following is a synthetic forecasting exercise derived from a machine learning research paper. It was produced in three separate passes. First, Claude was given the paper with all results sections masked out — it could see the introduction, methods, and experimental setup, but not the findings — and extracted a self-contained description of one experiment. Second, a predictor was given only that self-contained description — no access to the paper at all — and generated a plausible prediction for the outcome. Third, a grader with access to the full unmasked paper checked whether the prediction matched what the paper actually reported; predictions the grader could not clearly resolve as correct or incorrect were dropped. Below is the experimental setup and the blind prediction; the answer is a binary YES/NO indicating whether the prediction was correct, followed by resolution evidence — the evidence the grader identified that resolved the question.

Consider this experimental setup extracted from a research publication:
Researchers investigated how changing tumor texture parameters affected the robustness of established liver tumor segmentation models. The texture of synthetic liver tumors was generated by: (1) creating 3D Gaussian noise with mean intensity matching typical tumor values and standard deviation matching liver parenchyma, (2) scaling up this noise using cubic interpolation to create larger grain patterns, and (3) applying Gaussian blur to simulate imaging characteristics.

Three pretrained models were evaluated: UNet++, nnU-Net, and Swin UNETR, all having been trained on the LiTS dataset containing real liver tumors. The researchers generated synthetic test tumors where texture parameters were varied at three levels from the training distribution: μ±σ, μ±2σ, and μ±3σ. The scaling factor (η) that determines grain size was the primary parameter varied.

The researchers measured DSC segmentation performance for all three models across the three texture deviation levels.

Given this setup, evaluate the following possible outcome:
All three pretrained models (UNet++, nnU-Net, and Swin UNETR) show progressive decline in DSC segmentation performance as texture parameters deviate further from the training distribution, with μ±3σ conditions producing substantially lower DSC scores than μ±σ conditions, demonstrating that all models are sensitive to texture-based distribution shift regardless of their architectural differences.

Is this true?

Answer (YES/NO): NO